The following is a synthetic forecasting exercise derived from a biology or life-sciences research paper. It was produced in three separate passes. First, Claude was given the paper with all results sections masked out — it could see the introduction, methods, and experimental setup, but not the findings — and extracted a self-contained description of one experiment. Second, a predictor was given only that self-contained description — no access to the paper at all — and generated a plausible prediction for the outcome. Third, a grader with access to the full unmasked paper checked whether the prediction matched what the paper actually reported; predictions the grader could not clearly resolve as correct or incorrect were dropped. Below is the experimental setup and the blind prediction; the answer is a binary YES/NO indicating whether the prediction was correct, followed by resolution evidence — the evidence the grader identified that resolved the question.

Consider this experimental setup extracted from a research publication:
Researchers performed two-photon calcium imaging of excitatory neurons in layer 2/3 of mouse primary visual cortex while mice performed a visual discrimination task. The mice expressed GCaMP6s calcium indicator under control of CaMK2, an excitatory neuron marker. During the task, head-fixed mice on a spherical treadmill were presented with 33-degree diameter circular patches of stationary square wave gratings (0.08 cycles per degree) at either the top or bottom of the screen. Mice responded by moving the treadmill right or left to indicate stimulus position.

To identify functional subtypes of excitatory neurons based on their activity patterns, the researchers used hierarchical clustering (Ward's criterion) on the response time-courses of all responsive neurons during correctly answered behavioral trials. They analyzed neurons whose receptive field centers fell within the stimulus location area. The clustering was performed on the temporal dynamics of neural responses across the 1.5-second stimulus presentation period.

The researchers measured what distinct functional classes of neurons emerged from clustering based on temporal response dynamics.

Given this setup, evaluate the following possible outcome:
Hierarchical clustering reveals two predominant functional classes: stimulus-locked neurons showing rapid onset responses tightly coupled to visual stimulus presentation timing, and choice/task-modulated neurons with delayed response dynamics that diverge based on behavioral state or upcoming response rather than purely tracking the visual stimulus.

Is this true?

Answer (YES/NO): NO